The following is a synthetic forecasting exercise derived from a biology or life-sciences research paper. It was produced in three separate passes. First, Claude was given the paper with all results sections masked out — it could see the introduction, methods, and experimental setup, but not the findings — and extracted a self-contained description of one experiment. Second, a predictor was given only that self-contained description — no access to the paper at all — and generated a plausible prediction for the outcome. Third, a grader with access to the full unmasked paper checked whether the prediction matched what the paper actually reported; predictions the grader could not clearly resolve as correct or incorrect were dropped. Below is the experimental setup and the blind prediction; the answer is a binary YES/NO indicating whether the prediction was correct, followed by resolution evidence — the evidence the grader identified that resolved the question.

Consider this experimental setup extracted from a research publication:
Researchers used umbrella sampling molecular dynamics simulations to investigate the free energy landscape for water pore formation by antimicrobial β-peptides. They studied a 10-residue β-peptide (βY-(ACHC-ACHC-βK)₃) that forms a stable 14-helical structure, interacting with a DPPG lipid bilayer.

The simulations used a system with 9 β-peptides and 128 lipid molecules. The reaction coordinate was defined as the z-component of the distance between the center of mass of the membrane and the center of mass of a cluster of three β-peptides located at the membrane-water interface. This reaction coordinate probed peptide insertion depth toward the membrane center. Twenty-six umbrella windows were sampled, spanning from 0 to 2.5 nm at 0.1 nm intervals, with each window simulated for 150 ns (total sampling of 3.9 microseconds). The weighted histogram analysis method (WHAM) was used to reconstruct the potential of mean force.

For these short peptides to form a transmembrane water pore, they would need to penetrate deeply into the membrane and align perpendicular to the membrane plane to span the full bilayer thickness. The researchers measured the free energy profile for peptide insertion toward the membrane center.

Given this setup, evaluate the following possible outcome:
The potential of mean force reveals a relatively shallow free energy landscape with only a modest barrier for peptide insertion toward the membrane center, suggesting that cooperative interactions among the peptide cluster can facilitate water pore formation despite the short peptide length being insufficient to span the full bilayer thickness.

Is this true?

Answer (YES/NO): NO